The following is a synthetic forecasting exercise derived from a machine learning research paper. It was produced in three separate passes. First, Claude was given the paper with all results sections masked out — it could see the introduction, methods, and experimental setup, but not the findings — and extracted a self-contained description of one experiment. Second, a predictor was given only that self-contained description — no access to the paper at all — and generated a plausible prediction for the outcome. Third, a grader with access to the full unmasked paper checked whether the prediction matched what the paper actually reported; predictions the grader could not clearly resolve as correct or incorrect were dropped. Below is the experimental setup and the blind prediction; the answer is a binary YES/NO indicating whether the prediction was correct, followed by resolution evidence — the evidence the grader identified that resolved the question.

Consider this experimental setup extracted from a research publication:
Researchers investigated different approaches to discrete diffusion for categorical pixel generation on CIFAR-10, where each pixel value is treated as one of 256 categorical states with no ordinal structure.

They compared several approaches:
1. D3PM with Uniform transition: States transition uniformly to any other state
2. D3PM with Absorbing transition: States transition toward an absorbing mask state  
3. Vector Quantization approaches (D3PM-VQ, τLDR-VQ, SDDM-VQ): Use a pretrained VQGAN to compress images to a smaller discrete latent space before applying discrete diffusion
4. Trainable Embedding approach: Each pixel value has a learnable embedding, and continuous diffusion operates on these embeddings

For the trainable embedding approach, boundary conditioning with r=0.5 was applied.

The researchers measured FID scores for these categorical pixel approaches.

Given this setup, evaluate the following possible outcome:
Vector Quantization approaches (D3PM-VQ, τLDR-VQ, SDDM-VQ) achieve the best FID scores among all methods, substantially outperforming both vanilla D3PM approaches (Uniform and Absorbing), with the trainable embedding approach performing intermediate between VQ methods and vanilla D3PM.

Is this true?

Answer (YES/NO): NO